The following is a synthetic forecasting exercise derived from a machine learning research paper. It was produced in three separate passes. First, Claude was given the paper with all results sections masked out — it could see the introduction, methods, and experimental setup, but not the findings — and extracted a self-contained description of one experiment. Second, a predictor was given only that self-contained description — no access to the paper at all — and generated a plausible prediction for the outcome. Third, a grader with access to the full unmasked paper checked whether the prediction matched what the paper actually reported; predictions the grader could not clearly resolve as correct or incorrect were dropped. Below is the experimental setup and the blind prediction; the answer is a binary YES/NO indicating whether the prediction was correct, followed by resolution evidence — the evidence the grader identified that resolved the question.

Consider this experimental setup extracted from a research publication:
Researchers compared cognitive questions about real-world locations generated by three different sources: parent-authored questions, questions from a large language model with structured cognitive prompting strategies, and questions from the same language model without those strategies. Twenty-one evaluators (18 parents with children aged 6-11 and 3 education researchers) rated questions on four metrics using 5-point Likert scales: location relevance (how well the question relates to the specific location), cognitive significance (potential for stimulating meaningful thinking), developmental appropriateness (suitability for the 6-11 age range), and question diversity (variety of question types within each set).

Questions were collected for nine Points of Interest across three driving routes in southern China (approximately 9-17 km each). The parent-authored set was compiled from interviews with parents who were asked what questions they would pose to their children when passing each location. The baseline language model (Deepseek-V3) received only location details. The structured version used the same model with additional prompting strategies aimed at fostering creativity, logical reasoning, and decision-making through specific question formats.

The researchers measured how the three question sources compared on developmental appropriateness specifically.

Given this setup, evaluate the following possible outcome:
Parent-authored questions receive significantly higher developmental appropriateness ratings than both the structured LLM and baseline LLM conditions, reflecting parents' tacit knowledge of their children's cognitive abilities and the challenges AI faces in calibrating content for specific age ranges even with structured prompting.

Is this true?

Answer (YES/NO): NO